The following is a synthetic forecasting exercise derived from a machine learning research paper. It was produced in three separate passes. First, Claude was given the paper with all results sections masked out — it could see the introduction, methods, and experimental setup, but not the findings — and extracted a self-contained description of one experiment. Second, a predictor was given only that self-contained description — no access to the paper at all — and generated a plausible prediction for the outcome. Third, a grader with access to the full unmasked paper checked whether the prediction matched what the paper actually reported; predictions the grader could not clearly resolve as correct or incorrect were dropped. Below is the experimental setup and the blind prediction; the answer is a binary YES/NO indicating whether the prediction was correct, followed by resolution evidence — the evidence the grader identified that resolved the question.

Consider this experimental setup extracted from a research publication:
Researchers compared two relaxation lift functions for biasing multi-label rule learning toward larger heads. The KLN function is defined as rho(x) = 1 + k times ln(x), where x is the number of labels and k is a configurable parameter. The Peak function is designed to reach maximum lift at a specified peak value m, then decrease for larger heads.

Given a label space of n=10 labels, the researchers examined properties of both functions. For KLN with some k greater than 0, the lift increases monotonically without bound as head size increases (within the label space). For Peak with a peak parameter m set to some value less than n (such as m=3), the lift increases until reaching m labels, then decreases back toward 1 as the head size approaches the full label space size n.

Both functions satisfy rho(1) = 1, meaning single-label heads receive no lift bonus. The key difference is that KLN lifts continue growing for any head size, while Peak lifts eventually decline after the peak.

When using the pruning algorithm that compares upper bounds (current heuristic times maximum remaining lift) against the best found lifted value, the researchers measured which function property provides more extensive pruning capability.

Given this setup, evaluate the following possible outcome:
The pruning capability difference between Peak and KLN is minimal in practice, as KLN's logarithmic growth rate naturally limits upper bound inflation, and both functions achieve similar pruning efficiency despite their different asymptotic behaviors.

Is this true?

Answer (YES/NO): NO